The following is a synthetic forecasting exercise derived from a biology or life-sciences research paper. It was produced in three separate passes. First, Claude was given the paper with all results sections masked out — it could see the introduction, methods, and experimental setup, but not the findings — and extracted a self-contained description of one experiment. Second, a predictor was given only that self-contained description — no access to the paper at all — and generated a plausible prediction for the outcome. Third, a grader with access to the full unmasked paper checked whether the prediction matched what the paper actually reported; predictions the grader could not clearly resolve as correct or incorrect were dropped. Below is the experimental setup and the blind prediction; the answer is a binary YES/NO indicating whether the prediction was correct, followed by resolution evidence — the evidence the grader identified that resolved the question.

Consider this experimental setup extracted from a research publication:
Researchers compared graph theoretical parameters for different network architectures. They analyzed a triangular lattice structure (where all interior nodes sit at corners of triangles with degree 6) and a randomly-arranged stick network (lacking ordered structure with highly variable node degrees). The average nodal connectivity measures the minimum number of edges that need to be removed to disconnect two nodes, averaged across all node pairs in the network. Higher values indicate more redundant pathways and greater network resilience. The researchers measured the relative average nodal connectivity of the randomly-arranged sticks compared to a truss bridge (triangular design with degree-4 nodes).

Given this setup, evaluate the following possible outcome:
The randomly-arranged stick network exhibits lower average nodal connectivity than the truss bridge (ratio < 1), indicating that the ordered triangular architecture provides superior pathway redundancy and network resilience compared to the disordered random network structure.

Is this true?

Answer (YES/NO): YES